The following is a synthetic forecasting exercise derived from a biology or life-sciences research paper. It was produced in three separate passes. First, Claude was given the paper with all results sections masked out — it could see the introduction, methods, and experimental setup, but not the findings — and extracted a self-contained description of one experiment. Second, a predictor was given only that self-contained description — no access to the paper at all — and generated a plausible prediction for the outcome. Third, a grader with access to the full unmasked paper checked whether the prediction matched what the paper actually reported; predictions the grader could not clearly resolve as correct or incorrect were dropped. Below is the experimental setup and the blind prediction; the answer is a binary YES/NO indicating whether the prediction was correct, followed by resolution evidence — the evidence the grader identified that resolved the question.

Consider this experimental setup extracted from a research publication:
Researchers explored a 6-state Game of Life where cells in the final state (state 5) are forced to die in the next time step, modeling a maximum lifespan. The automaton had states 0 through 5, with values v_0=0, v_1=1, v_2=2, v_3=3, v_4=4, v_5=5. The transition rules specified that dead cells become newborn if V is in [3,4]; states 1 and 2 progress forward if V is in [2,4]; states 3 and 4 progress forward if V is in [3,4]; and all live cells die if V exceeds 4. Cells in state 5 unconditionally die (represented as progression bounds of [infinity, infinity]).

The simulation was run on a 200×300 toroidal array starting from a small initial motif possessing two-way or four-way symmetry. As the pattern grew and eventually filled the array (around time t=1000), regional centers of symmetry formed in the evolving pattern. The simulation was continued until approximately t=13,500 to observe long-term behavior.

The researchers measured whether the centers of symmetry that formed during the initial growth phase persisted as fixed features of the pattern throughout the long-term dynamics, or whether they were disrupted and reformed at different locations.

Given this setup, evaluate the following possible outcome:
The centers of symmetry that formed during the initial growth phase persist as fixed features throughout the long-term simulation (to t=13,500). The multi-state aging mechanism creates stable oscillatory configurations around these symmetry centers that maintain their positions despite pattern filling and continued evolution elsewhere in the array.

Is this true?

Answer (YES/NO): YES